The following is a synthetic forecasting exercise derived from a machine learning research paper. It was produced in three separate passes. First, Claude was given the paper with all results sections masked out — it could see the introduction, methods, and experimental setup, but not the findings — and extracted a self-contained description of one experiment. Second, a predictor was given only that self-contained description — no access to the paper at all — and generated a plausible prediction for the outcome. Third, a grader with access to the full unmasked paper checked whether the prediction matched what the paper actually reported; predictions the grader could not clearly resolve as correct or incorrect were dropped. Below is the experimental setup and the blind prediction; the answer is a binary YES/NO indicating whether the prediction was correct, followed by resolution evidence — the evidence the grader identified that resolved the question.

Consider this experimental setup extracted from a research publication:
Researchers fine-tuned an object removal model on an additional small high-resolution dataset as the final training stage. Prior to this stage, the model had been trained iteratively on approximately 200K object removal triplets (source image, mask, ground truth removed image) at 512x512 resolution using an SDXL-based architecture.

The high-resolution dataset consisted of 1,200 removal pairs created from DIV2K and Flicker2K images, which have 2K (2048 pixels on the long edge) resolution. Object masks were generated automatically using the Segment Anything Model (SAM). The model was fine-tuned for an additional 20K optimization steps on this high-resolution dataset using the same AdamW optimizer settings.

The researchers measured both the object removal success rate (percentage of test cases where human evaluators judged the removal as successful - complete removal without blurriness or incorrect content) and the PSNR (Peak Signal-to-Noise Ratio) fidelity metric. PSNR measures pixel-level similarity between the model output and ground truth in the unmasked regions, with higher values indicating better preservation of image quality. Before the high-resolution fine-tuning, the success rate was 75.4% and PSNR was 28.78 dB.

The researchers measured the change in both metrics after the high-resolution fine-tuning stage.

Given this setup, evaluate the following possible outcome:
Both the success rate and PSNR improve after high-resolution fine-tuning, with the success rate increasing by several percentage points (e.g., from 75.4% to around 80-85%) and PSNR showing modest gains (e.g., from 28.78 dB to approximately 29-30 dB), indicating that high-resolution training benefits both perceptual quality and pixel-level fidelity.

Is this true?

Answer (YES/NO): NO